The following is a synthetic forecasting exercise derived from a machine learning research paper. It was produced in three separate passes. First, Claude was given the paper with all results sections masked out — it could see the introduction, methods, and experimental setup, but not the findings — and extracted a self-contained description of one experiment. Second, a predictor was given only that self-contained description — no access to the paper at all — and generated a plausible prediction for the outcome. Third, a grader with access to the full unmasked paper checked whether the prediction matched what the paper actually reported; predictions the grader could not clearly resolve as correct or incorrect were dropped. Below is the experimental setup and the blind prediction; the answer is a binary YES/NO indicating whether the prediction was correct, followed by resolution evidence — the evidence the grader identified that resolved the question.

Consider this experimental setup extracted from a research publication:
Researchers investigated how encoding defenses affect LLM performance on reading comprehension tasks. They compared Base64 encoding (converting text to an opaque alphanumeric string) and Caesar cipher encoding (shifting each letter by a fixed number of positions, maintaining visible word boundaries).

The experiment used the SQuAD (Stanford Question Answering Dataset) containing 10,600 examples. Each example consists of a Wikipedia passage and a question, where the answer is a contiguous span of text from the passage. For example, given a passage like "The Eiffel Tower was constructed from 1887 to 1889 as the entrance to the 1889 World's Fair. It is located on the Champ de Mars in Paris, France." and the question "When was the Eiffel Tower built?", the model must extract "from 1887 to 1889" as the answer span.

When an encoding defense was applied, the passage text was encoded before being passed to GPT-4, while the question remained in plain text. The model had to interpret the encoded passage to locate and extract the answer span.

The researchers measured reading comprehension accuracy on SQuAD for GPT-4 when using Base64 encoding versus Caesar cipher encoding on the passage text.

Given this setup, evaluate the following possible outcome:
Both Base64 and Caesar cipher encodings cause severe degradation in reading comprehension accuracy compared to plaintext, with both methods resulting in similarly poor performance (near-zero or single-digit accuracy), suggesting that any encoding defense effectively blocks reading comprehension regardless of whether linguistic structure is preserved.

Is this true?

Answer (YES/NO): NO